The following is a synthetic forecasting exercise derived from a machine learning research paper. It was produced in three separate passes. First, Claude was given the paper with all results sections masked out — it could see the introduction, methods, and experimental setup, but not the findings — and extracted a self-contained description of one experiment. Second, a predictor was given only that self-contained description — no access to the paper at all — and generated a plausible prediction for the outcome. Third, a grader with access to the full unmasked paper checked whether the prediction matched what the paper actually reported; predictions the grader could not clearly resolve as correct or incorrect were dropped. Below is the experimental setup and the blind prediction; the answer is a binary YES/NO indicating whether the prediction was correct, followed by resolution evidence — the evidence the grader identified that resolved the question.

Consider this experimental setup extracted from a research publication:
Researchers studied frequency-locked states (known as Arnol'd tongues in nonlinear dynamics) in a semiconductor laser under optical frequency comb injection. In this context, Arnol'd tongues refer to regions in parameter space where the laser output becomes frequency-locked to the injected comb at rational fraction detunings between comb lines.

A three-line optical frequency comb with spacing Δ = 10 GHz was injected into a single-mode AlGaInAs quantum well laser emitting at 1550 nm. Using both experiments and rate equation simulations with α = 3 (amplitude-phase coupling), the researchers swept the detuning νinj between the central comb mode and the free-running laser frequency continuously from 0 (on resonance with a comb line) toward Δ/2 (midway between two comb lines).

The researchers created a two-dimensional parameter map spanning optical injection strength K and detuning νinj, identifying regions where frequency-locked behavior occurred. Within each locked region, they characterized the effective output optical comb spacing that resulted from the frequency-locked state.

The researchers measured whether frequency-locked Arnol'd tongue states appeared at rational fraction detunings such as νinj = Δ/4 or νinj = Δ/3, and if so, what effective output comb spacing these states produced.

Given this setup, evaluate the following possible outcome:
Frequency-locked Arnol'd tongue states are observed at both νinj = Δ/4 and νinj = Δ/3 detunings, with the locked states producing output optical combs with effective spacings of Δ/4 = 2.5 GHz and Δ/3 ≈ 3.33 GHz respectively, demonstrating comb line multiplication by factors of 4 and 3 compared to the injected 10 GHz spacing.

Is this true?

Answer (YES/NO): YES